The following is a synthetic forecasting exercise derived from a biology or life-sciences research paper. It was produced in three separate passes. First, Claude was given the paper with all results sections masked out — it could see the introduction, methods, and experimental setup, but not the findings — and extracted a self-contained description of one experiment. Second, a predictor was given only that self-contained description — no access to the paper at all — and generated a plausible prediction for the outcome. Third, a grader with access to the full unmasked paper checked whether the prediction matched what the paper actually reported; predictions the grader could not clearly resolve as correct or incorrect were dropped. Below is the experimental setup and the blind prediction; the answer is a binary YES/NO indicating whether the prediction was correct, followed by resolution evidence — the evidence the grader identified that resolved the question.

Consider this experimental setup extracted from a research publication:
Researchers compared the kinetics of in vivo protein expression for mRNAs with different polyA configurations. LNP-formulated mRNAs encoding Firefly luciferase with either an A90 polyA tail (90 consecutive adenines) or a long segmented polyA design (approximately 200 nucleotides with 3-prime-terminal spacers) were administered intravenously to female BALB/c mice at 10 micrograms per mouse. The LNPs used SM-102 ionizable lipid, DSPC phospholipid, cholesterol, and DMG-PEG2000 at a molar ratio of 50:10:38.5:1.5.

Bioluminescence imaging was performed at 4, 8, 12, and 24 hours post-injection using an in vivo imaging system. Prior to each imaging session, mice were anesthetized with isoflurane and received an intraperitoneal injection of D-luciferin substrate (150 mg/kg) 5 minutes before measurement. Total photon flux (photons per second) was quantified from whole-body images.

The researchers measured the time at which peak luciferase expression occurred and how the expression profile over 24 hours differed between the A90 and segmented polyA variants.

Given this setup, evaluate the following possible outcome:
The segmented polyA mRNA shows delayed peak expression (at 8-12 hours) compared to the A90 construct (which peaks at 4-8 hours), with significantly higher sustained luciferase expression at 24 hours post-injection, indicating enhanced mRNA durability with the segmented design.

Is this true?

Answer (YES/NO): NO